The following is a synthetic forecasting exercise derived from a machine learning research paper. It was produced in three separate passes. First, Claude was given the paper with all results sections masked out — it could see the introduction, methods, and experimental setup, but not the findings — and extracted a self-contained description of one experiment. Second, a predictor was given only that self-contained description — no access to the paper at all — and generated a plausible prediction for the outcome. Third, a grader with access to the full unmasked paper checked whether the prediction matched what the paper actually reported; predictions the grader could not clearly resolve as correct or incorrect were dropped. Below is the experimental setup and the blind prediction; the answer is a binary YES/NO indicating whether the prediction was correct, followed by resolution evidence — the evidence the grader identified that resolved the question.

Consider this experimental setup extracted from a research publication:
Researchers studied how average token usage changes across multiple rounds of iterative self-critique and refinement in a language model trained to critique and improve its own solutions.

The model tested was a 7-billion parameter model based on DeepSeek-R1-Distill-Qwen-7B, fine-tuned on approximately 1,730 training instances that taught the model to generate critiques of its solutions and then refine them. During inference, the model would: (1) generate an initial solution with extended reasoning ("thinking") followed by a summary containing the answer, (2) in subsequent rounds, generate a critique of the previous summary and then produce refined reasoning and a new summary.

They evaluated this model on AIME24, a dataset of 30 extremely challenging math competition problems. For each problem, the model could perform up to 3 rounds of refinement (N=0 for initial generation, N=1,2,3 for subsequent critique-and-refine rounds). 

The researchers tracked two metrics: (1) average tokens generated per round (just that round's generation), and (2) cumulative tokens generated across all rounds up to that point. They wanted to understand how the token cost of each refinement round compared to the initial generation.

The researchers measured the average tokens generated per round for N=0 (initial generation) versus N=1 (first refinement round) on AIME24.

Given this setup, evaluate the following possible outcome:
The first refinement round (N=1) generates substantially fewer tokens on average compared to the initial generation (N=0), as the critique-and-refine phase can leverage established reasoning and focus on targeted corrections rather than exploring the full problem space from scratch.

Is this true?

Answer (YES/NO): YES